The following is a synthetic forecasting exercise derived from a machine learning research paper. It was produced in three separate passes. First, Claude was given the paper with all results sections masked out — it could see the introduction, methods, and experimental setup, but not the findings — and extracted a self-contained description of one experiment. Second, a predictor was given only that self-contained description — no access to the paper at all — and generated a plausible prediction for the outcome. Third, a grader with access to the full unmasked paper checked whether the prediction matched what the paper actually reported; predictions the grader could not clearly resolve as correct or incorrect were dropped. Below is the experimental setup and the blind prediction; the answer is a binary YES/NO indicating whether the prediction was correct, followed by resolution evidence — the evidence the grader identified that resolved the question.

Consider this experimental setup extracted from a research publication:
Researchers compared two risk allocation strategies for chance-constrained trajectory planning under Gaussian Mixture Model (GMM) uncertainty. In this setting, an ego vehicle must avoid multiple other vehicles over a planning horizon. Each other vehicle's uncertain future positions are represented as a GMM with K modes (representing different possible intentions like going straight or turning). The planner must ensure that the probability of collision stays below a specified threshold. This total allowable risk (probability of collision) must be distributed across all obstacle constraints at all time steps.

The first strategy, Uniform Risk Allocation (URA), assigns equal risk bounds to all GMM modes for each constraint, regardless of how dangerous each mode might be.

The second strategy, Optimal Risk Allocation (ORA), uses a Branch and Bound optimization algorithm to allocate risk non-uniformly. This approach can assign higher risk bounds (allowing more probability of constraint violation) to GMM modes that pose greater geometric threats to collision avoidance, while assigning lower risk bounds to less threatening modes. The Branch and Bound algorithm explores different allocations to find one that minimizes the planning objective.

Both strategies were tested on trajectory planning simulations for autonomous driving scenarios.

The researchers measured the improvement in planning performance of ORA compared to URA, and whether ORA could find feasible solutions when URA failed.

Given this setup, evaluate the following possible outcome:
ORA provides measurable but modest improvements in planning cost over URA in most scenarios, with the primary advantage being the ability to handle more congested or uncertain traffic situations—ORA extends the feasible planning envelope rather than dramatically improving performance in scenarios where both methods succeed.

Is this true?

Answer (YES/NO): NO